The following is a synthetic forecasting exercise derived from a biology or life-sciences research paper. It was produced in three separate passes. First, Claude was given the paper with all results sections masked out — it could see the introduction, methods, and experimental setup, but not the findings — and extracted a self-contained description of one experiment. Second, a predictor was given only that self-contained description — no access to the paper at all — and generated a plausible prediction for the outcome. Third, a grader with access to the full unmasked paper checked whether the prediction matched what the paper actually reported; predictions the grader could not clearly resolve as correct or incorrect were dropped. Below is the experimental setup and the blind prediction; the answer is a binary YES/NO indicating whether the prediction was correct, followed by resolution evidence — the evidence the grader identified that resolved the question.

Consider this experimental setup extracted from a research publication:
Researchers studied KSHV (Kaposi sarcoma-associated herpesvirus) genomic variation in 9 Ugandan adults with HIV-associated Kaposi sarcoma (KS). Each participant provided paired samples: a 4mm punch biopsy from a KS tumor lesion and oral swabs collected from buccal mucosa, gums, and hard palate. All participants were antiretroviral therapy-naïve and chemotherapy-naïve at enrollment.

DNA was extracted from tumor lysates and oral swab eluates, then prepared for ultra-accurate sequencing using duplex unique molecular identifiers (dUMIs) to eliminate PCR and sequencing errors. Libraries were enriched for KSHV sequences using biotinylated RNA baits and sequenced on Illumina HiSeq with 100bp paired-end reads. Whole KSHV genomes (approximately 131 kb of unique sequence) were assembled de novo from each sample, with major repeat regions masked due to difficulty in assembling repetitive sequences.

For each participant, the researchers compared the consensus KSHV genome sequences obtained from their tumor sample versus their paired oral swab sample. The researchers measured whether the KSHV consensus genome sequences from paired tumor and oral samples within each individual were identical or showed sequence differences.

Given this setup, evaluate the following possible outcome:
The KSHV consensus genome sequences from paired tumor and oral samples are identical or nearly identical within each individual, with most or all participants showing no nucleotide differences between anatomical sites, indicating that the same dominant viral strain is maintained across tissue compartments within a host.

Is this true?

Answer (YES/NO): NO